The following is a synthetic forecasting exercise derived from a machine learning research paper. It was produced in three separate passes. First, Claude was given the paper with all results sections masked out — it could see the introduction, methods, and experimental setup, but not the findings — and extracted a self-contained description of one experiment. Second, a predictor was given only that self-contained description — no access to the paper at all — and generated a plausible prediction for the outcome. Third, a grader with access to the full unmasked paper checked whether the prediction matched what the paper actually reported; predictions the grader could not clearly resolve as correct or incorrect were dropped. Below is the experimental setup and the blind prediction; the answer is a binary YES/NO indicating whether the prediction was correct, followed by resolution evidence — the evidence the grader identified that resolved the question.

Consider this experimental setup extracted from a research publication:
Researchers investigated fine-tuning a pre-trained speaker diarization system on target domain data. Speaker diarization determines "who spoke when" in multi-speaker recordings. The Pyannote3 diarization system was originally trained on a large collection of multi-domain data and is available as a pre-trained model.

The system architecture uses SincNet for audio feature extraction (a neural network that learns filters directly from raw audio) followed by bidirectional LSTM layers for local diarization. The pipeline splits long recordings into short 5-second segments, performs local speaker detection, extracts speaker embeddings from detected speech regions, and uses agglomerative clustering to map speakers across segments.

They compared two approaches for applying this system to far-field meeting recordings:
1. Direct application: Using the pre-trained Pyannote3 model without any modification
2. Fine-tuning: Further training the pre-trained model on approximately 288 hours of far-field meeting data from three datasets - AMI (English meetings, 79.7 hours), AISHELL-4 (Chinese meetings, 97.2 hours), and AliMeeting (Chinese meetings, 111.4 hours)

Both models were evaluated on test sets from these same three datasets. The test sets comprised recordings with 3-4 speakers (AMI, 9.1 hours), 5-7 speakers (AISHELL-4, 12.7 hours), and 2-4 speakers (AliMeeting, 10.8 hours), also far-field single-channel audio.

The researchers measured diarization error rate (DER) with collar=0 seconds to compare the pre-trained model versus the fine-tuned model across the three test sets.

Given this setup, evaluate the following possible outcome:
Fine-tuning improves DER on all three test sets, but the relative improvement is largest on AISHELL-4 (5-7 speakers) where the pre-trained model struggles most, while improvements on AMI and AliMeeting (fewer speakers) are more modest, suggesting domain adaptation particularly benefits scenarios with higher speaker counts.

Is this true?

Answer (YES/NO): NO